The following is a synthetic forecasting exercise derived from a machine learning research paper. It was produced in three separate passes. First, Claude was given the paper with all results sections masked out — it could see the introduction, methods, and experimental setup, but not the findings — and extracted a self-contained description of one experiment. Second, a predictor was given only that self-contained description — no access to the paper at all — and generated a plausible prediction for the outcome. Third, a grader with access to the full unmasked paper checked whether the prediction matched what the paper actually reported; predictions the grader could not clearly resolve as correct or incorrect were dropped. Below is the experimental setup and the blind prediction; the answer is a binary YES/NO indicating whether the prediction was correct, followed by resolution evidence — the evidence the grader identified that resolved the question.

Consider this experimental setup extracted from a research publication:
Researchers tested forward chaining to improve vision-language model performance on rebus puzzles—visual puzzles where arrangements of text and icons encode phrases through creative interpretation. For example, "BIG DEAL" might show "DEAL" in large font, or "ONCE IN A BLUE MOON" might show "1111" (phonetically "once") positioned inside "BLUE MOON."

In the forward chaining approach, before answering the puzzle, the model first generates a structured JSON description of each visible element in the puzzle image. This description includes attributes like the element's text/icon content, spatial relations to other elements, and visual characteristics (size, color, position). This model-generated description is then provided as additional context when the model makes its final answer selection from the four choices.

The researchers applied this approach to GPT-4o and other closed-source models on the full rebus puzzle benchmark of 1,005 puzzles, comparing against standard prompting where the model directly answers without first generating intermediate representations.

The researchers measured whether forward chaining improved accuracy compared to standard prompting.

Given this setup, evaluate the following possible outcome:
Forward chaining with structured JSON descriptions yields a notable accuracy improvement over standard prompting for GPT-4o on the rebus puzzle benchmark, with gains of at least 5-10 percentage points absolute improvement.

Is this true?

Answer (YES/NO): NO